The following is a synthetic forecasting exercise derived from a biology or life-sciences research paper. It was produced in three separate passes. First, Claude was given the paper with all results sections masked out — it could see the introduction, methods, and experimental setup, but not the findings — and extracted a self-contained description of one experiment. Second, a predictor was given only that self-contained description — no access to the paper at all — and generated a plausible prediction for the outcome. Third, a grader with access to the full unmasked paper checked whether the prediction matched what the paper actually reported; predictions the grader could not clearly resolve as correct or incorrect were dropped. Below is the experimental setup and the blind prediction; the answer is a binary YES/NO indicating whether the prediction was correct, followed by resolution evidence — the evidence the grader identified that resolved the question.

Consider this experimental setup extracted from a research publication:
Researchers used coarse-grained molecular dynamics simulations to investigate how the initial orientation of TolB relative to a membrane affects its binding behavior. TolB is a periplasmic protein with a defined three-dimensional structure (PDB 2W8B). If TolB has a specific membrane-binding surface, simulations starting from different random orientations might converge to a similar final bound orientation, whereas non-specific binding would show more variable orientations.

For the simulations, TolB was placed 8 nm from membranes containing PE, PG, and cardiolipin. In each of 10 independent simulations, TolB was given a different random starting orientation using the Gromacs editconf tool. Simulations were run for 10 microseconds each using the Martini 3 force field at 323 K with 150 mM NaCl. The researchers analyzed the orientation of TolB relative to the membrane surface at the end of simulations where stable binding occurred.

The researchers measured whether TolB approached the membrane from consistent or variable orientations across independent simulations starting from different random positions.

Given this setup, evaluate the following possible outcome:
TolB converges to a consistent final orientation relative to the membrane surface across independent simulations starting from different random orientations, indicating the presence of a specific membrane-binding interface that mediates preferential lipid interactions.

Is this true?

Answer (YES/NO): YES